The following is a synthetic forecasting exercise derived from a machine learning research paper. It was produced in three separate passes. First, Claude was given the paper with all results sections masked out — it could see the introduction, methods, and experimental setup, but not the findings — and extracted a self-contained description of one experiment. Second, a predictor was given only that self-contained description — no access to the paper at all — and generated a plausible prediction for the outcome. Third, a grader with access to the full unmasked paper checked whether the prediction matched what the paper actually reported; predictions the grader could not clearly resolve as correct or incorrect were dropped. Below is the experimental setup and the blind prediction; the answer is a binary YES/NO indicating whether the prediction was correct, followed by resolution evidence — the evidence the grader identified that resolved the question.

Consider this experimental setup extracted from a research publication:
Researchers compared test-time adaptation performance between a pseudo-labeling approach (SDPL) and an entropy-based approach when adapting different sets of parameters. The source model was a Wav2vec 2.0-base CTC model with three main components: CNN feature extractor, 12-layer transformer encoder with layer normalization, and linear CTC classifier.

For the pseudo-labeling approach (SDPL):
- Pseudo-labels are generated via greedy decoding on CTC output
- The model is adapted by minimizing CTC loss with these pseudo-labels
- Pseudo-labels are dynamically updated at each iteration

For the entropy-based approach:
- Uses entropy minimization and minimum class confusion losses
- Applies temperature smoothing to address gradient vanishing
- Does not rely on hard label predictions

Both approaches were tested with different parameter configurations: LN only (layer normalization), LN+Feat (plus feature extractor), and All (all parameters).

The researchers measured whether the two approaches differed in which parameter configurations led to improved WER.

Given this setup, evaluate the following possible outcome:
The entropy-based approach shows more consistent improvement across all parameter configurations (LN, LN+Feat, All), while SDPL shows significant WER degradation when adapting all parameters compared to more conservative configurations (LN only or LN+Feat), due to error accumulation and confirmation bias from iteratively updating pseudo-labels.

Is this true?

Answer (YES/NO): NO